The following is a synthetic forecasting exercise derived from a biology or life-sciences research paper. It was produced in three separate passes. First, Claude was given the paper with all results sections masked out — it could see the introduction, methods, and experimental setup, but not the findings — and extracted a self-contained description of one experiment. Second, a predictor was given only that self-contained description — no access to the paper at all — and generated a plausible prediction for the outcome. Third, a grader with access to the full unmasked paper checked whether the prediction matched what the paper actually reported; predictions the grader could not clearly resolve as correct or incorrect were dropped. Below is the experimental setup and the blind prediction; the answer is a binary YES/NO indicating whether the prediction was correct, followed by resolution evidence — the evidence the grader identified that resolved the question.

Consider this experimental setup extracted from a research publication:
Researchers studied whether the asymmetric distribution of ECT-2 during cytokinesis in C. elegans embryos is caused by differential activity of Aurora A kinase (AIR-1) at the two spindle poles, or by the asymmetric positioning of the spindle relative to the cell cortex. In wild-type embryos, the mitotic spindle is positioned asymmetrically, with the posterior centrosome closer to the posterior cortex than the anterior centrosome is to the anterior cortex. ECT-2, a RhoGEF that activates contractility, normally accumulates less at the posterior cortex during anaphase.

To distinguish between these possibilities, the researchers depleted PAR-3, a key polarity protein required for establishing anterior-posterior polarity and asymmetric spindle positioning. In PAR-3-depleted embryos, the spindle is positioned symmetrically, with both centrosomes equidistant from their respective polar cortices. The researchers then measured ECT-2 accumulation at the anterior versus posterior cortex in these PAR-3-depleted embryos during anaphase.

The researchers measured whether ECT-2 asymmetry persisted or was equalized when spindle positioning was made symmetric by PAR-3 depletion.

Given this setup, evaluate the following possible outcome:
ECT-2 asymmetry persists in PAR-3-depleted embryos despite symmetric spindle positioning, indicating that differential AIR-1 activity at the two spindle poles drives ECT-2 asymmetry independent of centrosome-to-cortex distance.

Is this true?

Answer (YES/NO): NO